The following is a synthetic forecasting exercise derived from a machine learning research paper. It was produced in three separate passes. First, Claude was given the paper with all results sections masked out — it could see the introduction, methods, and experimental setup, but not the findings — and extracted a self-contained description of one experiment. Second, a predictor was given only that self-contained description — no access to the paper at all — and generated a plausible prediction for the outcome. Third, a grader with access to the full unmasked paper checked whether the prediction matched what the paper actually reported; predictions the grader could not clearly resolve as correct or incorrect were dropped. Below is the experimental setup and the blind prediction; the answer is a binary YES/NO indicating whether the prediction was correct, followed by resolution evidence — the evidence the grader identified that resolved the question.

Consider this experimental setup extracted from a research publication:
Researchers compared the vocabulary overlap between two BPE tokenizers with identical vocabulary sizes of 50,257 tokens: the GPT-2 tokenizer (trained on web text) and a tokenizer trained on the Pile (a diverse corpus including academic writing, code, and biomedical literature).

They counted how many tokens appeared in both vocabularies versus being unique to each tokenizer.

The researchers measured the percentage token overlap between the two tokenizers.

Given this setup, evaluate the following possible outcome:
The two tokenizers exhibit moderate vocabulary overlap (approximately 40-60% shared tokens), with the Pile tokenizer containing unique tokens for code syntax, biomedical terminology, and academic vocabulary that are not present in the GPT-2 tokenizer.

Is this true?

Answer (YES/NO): NO